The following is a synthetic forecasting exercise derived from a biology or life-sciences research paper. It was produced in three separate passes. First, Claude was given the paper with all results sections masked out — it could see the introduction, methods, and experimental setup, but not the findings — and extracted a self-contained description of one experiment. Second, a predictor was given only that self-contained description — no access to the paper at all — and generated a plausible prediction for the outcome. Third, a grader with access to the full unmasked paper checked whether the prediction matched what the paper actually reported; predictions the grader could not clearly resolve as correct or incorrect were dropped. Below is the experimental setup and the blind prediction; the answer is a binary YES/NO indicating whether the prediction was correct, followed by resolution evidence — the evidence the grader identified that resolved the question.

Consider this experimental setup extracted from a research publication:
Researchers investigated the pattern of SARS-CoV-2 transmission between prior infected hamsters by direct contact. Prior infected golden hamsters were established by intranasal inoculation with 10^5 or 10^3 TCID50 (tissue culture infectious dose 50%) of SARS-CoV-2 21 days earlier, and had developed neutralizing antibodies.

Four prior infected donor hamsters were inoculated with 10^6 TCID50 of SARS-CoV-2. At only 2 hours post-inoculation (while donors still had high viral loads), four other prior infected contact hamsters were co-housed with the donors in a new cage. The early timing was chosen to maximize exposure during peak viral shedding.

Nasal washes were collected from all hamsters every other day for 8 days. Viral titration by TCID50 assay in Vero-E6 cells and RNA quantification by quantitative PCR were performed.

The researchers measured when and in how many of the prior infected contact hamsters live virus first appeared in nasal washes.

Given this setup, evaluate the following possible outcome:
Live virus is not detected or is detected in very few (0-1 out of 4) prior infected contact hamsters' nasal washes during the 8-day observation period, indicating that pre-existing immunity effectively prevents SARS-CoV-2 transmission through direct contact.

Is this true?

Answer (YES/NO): NO